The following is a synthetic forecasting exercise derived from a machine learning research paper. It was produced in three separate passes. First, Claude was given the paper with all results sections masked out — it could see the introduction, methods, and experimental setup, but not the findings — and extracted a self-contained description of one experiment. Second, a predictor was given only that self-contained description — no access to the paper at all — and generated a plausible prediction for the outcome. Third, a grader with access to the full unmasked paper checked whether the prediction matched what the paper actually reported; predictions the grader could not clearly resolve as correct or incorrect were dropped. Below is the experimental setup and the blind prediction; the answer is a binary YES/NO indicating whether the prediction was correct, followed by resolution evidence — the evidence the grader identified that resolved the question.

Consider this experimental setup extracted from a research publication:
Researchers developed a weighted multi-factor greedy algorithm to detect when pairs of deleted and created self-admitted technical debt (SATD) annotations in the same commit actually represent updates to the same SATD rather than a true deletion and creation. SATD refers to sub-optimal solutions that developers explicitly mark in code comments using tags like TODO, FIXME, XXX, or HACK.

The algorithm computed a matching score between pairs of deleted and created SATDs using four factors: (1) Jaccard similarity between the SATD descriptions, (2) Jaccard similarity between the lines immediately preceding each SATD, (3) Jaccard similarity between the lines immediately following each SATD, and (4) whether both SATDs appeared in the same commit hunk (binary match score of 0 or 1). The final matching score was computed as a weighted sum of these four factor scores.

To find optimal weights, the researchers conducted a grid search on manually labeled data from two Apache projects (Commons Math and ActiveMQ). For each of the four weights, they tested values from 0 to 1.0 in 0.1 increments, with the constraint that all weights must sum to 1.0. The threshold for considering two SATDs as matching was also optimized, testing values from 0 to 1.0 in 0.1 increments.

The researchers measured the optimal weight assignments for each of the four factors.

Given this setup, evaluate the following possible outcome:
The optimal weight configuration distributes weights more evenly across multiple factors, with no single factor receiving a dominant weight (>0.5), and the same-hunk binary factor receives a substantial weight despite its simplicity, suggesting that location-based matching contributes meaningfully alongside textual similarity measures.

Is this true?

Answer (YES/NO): NO